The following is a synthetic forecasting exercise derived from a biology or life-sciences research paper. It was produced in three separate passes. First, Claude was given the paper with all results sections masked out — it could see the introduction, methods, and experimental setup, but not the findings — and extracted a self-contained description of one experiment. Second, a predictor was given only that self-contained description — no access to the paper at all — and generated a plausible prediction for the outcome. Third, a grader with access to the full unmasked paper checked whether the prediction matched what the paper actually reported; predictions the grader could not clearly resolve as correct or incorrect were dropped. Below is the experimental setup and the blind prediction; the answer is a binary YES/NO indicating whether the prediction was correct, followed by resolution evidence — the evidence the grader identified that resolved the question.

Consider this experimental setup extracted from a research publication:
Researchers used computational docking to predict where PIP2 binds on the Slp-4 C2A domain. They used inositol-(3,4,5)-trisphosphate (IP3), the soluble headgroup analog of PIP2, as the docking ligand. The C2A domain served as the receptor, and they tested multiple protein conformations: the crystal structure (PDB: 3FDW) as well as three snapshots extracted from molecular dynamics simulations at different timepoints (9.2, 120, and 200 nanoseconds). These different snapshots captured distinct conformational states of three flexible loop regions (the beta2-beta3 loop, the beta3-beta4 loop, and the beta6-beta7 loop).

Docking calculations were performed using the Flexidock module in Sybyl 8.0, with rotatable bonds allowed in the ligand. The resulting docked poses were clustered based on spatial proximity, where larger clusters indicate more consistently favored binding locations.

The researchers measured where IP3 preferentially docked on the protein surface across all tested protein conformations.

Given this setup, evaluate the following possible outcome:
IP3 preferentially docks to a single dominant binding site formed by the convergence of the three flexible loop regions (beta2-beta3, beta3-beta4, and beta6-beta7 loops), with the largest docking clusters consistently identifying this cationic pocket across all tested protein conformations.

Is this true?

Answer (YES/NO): NO